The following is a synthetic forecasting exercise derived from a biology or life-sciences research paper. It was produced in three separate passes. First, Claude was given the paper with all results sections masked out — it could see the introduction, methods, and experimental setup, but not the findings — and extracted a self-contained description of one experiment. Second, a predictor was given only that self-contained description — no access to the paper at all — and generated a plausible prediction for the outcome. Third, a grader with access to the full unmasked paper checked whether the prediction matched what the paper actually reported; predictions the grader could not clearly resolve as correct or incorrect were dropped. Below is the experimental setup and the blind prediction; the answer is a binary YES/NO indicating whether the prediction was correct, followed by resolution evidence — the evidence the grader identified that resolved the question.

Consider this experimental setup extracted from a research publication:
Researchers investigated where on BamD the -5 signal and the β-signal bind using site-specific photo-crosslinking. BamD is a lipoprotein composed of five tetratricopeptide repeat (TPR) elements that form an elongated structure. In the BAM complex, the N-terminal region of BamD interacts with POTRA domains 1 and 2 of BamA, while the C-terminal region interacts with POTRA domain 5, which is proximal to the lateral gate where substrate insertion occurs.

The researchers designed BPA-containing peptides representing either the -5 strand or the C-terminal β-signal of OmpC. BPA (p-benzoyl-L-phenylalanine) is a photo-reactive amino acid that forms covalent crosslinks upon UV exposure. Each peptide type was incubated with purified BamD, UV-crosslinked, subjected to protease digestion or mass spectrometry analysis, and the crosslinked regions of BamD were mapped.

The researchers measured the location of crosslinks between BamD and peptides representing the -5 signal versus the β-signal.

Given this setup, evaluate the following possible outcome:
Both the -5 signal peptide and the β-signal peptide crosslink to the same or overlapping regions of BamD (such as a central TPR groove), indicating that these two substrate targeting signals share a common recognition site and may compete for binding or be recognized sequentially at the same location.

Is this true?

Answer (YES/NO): NO